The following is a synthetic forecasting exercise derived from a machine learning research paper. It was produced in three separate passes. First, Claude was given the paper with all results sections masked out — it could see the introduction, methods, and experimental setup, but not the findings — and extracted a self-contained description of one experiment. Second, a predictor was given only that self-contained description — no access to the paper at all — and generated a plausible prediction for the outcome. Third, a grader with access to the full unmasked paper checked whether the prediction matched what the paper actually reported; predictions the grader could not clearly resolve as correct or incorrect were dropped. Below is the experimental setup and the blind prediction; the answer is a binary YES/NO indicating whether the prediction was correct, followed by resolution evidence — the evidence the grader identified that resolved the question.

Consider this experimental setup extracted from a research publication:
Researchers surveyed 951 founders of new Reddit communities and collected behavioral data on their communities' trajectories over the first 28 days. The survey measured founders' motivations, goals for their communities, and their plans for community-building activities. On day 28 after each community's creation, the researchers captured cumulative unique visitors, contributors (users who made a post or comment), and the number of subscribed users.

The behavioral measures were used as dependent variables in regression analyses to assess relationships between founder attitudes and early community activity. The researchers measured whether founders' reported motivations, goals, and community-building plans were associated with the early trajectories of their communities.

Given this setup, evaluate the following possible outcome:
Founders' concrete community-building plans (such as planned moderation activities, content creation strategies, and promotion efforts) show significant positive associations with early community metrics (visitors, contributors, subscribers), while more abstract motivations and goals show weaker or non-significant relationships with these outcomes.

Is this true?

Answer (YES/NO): NO